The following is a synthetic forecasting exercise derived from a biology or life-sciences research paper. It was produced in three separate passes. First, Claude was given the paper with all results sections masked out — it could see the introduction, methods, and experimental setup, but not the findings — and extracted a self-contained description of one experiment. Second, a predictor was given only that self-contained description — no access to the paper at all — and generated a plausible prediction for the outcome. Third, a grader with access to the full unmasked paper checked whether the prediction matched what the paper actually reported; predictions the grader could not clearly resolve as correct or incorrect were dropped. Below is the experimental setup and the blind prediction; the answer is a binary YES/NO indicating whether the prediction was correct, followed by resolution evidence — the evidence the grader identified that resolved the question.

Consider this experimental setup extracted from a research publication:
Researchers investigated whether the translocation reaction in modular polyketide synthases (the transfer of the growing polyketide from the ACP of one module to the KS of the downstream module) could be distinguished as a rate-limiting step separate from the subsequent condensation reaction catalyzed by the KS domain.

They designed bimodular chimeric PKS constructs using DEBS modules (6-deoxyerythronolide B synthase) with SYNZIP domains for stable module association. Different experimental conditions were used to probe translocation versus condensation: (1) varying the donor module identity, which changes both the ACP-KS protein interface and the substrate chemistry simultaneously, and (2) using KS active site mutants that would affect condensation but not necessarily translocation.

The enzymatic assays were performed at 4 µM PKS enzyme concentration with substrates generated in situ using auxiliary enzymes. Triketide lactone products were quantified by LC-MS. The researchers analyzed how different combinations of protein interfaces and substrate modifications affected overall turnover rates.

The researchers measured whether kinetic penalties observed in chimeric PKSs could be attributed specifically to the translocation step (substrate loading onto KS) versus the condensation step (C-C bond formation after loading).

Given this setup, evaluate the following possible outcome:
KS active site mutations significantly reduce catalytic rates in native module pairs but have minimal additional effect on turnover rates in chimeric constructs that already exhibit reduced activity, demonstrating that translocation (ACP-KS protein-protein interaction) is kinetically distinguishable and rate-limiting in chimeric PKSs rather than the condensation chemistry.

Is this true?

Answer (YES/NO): NO